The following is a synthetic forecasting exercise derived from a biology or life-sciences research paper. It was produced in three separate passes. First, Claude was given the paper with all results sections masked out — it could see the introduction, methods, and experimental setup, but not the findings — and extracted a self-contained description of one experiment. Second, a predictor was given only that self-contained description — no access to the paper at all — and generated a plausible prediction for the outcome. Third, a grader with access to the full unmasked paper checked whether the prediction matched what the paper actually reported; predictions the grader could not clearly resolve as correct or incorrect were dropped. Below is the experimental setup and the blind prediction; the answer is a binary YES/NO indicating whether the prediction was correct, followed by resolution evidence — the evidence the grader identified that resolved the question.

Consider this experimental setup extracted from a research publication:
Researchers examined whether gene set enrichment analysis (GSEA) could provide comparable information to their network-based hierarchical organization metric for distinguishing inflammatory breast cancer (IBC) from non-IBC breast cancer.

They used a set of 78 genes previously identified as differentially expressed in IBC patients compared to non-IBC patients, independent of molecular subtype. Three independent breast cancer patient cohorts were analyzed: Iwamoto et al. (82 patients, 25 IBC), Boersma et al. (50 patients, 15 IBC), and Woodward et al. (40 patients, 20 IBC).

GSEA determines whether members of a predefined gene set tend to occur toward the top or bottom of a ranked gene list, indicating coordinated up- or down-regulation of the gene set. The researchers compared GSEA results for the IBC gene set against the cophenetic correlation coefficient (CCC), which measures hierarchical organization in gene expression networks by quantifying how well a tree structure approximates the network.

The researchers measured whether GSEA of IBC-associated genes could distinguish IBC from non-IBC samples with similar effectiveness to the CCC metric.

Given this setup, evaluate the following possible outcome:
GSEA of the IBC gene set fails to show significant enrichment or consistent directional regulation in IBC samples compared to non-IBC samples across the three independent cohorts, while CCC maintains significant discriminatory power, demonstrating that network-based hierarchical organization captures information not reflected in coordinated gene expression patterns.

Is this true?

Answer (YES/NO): NO